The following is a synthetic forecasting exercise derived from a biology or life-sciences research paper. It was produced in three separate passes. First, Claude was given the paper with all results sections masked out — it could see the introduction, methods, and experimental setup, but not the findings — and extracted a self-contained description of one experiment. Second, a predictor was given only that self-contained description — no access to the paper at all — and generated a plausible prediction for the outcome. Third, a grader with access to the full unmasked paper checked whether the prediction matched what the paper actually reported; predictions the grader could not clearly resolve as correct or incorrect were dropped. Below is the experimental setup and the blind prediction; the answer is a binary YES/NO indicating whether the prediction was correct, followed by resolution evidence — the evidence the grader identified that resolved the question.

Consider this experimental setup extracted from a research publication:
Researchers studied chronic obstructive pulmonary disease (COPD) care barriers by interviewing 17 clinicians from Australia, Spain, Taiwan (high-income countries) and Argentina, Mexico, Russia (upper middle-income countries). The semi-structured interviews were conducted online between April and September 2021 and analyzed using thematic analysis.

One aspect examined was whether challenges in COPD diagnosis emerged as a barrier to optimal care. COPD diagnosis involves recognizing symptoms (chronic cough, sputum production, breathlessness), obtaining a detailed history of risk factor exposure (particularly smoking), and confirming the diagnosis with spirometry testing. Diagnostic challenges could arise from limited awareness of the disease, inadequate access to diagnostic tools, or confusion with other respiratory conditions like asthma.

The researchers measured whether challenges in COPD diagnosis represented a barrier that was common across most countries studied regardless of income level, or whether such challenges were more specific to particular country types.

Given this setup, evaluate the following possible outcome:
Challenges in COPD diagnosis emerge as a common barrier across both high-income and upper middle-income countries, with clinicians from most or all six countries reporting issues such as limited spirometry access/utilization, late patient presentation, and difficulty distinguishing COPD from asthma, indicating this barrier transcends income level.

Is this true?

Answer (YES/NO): YES